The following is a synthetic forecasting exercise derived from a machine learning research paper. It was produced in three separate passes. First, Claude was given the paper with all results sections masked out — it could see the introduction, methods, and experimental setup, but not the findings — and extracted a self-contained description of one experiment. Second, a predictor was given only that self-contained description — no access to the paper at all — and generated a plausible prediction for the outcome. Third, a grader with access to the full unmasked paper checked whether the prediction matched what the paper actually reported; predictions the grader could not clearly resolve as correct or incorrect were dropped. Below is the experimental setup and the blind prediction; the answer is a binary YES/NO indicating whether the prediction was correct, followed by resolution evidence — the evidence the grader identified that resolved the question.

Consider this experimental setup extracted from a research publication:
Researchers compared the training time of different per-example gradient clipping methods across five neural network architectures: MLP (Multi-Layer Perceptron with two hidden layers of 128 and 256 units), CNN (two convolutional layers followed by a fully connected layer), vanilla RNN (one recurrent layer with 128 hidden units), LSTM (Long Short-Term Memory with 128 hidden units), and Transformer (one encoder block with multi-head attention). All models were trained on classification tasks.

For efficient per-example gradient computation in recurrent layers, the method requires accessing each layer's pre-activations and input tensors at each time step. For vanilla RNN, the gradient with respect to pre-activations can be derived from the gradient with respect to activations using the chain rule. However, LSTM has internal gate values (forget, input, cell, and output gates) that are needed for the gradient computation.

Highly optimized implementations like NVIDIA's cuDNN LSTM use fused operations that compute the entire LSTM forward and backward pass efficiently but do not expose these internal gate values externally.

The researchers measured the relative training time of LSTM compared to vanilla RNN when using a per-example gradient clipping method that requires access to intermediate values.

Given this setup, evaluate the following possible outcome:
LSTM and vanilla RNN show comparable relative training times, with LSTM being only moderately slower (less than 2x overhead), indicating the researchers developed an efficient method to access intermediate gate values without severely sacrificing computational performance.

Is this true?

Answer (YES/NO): NO